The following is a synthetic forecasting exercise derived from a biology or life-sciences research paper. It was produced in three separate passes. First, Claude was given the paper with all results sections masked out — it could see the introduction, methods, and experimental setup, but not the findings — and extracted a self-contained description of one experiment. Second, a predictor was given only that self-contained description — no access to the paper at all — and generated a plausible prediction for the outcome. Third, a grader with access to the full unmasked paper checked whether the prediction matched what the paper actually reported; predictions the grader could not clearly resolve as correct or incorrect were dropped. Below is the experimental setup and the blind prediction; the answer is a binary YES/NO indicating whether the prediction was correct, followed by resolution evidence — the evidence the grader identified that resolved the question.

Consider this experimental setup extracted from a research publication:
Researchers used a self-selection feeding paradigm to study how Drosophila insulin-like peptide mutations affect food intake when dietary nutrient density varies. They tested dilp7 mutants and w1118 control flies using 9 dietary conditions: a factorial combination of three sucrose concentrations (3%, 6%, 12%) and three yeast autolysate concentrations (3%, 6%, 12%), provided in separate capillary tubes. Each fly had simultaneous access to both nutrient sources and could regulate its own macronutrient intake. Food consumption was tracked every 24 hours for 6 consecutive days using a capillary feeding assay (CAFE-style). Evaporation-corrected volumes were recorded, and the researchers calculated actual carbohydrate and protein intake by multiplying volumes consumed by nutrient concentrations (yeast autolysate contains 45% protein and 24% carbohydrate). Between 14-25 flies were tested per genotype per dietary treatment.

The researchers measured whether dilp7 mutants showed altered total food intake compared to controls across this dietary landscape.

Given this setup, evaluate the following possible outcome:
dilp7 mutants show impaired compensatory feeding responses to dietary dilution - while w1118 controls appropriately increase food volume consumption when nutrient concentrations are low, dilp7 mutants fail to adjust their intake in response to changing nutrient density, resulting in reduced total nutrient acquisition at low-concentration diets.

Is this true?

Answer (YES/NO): NO